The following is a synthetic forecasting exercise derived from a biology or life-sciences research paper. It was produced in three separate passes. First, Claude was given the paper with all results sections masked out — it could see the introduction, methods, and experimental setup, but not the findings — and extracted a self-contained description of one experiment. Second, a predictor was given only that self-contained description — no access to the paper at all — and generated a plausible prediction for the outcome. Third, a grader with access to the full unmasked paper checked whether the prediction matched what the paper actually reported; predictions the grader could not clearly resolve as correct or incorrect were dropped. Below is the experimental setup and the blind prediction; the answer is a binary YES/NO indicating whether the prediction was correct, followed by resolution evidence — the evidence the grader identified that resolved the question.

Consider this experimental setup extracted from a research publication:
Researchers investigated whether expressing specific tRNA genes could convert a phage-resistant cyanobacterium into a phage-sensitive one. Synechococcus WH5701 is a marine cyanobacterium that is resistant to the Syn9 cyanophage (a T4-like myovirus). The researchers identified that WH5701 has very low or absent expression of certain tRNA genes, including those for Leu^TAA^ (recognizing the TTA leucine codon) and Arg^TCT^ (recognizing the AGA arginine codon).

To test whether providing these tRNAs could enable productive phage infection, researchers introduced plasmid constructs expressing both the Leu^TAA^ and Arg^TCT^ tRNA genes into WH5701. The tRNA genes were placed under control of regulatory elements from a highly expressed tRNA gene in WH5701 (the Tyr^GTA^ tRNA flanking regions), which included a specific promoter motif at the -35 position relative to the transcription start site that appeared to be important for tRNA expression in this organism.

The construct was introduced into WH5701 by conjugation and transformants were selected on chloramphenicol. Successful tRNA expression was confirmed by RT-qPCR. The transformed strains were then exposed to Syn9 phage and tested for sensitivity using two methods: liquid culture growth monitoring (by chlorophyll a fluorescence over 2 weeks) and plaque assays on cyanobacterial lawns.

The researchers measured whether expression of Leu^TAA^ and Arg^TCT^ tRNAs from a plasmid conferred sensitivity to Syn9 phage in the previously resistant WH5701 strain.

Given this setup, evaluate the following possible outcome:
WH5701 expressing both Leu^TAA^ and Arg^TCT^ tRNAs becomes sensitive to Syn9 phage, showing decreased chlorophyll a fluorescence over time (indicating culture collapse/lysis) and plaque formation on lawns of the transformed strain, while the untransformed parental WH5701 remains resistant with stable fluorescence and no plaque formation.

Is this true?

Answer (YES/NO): YES